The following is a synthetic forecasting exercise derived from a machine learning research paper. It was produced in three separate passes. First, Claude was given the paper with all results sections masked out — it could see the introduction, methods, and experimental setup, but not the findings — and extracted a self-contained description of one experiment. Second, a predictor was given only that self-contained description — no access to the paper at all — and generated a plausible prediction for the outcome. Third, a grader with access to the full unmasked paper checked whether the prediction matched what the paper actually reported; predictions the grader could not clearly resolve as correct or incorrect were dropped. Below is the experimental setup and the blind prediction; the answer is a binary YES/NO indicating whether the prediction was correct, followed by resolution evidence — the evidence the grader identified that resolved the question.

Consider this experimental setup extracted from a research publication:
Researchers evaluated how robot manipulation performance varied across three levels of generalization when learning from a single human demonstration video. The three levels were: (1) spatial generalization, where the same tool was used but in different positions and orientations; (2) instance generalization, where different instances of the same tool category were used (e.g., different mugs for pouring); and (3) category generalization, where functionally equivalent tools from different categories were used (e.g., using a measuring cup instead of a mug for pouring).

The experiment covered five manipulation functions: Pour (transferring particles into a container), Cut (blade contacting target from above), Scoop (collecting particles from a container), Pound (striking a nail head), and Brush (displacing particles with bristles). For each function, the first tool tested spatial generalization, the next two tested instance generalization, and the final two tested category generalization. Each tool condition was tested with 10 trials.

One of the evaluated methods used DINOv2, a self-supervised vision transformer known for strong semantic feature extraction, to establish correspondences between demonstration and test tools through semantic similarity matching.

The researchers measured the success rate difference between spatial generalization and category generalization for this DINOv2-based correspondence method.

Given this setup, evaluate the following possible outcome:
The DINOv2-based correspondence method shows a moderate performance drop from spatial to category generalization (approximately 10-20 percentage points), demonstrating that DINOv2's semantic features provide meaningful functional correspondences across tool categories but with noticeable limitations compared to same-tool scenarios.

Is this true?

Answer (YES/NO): NO